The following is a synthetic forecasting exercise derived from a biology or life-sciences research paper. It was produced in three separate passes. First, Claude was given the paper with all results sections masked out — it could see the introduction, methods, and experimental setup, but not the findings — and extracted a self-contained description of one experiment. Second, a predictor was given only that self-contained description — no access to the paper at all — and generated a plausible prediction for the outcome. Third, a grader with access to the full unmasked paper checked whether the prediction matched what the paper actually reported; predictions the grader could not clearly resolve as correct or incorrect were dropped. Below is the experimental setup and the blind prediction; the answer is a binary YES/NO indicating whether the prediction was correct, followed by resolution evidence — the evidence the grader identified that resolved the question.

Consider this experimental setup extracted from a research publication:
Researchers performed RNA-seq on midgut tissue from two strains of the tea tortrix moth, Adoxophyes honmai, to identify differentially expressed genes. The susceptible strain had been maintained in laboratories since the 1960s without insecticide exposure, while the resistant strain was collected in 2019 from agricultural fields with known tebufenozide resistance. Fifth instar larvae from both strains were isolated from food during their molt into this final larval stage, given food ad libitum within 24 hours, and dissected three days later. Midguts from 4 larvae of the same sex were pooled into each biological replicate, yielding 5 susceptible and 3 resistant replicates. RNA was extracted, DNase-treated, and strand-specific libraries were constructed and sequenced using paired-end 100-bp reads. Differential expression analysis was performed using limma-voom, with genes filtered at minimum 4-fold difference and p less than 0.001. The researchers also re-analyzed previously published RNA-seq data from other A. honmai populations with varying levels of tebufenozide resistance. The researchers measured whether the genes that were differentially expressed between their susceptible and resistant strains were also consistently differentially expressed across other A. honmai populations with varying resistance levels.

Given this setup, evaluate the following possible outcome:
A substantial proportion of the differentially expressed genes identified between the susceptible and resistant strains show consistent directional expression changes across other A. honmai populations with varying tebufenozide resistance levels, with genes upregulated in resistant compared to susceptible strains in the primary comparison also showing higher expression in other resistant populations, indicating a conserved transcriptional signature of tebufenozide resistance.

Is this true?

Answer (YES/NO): NO